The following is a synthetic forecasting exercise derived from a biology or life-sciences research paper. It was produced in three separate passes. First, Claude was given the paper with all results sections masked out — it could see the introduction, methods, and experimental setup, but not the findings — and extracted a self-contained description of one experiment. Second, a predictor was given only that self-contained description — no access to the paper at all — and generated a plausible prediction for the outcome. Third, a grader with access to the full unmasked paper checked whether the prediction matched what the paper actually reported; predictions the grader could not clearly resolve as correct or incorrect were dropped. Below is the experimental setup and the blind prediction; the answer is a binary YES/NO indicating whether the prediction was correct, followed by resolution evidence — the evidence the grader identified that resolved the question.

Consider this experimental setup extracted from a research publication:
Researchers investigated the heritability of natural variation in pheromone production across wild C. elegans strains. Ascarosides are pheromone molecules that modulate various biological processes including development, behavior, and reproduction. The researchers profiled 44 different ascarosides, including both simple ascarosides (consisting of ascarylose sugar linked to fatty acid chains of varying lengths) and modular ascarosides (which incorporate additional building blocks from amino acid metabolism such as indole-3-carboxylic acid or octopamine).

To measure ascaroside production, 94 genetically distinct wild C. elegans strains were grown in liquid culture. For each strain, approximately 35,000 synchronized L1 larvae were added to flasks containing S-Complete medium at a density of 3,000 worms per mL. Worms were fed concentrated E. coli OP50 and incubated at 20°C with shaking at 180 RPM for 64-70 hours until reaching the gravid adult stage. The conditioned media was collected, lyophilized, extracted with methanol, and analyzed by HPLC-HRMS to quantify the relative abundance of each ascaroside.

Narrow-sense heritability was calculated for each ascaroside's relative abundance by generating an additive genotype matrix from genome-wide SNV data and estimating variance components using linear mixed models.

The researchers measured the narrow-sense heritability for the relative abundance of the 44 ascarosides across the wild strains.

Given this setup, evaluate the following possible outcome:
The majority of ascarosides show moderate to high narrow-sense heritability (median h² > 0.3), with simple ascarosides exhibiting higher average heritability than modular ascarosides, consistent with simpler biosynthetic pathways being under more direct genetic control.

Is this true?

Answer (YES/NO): NO